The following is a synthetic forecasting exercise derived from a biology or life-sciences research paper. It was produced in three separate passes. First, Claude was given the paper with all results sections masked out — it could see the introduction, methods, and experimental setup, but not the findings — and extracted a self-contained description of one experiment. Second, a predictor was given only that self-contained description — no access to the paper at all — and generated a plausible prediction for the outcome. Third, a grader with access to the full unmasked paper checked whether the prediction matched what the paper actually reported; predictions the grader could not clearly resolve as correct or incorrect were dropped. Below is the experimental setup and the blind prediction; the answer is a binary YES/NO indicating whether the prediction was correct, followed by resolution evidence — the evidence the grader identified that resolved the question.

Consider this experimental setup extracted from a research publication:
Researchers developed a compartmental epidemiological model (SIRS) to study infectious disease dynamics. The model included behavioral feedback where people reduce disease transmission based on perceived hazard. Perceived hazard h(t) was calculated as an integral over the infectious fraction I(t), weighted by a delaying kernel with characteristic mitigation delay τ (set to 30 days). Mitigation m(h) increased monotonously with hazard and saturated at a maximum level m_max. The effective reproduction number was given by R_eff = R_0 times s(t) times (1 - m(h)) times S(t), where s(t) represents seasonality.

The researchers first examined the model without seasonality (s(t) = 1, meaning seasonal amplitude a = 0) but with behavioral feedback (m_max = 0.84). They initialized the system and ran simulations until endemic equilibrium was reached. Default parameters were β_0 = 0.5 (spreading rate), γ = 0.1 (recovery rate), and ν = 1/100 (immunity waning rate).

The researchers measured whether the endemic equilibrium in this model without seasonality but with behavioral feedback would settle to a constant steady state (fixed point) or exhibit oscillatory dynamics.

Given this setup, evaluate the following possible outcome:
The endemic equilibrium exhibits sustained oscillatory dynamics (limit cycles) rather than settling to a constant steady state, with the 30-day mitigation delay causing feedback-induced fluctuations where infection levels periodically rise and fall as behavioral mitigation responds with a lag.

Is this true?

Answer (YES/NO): YES